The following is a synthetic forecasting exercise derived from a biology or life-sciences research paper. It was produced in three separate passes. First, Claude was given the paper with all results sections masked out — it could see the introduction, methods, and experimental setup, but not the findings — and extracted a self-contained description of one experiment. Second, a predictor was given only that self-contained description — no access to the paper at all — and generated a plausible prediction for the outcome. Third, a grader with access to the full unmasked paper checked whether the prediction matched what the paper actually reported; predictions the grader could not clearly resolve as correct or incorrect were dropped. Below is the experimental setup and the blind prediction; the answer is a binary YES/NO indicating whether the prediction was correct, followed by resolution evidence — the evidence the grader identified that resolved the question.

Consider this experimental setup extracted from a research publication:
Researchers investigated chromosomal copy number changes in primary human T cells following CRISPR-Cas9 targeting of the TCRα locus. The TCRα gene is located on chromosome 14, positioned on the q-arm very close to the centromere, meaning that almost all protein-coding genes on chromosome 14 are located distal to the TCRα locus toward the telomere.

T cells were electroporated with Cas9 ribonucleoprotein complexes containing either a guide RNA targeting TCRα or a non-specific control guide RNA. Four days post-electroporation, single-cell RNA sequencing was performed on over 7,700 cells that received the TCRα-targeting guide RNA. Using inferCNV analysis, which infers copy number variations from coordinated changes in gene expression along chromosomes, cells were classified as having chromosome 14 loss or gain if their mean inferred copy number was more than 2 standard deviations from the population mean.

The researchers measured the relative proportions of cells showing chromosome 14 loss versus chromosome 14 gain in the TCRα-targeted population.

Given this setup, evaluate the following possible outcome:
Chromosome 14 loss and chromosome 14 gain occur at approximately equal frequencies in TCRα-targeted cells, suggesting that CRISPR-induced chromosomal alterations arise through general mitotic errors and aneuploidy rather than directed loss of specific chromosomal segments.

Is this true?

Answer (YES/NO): NO